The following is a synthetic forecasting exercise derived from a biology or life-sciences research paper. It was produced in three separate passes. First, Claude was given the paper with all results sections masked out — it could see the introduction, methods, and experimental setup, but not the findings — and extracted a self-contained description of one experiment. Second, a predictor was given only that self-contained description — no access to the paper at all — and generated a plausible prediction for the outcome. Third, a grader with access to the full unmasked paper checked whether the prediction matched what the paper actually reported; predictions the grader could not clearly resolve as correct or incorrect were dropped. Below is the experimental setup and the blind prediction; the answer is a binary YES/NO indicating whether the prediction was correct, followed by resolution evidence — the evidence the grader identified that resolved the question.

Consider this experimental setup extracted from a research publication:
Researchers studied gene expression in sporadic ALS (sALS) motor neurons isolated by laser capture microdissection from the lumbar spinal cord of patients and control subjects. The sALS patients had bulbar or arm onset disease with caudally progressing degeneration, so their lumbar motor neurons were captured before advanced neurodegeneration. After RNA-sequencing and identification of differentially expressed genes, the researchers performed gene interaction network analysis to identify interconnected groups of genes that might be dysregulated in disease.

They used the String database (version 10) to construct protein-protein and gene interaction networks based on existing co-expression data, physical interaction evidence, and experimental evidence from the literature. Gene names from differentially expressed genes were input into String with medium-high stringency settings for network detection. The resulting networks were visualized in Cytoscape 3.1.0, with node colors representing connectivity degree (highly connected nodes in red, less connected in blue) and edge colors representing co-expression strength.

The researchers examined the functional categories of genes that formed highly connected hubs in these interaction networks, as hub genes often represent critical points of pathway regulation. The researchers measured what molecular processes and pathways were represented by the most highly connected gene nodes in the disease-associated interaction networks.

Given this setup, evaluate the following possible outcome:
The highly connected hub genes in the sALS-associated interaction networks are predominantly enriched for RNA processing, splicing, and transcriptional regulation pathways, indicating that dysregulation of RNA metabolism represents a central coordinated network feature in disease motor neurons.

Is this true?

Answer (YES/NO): NO